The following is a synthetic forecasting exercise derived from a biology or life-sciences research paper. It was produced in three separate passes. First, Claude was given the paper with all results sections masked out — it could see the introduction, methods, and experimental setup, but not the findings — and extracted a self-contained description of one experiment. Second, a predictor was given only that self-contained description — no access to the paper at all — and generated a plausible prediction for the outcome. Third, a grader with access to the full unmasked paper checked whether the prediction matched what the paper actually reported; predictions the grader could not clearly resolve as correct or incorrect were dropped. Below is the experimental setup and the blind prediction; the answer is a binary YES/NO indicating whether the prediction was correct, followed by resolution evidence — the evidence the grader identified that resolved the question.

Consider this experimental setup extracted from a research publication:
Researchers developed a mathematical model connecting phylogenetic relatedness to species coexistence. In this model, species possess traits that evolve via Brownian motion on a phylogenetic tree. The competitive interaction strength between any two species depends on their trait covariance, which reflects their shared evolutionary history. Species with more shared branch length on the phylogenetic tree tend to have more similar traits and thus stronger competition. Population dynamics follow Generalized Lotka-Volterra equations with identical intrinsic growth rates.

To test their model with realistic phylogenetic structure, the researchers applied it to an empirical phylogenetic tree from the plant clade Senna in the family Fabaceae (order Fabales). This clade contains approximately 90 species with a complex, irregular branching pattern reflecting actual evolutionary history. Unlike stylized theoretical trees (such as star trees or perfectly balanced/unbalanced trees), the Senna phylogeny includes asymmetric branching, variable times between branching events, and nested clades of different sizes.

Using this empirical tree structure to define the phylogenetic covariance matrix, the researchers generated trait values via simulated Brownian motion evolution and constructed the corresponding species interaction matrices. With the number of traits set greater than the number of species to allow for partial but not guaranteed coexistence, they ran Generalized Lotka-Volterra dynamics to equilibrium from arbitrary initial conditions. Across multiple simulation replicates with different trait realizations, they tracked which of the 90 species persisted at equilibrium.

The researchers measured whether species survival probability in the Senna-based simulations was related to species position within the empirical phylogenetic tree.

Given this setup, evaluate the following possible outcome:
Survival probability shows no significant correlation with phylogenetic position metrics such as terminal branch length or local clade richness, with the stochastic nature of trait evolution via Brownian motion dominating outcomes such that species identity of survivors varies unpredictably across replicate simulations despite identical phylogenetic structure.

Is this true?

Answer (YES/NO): NO